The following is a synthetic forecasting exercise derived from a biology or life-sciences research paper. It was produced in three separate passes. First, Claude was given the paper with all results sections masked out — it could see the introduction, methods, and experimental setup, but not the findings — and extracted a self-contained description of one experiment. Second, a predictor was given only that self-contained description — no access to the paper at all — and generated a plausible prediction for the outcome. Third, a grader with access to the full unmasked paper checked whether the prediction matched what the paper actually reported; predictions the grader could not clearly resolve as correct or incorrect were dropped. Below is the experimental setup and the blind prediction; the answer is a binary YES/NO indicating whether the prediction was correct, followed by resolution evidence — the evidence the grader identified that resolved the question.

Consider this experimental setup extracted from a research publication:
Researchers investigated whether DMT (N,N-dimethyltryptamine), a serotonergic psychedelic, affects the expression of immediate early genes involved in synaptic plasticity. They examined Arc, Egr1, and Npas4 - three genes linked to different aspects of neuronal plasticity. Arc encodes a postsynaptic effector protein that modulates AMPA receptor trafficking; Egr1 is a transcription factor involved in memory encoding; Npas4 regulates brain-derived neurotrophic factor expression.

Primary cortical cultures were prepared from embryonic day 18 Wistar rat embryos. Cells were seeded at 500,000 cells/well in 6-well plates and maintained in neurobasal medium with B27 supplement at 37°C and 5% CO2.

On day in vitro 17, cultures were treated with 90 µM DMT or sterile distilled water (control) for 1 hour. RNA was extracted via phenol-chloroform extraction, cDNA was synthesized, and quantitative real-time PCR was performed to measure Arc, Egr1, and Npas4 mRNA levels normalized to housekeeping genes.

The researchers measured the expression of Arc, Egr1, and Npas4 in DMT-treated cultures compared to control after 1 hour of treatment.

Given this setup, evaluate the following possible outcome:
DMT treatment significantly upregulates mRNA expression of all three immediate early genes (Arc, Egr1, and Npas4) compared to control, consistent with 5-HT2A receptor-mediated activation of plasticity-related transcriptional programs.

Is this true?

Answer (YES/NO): NO